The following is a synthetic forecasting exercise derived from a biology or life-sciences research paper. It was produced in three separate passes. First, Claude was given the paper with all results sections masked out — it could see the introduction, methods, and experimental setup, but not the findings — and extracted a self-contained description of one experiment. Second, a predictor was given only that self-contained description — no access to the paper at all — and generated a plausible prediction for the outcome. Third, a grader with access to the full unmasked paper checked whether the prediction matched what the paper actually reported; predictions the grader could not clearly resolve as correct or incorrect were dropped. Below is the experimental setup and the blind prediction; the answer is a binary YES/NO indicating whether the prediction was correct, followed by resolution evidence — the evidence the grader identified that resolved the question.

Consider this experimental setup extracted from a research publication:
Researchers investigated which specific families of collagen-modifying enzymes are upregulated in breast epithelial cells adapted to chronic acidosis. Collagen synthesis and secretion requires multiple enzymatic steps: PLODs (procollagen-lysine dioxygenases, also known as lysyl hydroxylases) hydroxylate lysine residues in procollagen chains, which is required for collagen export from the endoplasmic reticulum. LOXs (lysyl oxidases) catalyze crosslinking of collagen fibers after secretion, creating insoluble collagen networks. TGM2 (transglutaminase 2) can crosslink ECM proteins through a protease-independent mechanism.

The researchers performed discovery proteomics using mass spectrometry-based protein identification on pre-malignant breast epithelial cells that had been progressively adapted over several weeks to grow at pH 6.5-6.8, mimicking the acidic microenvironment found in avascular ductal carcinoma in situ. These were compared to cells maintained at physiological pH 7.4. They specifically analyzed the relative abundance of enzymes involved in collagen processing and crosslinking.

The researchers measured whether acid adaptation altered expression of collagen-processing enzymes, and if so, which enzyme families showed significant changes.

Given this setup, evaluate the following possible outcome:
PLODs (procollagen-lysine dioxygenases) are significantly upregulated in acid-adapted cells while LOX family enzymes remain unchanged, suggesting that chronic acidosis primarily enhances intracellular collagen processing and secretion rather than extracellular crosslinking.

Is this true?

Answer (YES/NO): NO